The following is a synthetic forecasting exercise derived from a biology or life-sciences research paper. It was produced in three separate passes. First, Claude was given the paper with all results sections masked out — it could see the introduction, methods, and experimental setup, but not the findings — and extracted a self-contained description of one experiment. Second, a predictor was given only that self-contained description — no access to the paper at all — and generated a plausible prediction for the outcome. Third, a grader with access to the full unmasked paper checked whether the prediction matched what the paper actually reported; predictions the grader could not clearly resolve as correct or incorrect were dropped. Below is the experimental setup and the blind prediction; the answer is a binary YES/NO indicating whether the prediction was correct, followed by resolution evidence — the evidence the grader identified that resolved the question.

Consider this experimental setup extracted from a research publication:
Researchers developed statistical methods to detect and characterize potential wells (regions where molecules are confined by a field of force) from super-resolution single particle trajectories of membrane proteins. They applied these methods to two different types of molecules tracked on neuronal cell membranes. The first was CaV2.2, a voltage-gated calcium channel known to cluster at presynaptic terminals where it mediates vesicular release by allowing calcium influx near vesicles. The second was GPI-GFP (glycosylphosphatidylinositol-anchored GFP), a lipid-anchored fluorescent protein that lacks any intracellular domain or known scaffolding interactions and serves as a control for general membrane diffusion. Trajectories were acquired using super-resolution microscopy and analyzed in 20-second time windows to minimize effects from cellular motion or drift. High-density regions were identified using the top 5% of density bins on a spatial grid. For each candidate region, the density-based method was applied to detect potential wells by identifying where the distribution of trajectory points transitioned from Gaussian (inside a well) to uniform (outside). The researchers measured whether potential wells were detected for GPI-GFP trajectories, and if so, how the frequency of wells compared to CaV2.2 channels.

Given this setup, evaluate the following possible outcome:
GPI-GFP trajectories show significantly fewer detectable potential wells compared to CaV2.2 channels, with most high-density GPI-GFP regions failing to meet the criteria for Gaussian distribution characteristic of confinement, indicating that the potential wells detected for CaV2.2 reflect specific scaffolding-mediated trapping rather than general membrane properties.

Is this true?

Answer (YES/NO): NO